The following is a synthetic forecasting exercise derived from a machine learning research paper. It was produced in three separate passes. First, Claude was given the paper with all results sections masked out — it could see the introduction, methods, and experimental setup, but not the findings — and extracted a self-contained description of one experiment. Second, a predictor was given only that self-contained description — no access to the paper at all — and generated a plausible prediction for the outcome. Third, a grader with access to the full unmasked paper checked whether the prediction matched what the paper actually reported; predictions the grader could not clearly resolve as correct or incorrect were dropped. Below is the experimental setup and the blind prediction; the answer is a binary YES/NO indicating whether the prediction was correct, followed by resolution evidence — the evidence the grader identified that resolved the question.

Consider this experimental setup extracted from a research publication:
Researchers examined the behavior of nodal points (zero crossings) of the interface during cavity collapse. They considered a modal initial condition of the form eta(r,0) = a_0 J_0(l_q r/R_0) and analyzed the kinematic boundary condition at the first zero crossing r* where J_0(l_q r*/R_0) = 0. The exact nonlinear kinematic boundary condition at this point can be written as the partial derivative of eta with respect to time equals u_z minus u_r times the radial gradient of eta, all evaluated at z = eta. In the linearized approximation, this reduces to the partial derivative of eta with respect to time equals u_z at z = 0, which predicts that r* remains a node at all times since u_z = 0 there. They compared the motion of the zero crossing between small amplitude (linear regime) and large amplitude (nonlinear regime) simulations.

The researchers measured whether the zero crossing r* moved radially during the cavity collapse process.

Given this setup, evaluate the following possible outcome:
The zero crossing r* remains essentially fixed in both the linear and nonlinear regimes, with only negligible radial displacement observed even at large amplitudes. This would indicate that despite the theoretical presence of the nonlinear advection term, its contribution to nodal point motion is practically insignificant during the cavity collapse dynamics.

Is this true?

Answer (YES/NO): NO